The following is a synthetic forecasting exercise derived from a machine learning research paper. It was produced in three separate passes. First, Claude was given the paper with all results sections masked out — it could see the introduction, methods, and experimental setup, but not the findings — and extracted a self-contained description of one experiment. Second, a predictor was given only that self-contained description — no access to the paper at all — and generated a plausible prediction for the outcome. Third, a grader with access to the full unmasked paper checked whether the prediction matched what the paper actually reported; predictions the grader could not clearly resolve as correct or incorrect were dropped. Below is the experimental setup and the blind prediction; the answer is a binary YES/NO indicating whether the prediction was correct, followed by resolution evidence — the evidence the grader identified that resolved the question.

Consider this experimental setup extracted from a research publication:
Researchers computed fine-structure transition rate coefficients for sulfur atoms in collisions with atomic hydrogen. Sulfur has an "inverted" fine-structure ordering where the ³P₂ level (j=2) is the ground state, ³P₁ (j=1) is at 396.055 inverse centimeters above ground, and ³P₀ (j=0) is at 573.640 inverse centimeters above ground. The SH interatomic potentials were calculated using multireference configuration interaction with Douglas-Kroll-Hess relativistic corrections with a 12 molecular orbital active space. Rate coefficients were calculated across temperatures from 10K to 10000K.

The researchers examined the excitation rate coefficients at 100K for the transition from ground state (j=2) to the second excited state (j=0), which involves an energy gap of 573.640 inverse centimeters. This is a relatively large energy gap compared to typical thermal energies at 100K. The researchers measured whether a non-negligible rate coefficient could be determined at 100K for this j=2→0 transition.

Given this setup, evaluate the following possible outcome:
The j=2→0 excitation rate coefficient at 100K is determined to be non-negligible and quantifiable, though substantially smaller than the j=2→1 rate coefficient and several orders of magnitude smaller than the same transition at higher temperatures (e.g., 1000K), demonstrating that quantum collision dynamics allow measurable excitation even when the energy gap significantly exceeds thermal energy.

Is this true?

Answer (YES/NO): NO